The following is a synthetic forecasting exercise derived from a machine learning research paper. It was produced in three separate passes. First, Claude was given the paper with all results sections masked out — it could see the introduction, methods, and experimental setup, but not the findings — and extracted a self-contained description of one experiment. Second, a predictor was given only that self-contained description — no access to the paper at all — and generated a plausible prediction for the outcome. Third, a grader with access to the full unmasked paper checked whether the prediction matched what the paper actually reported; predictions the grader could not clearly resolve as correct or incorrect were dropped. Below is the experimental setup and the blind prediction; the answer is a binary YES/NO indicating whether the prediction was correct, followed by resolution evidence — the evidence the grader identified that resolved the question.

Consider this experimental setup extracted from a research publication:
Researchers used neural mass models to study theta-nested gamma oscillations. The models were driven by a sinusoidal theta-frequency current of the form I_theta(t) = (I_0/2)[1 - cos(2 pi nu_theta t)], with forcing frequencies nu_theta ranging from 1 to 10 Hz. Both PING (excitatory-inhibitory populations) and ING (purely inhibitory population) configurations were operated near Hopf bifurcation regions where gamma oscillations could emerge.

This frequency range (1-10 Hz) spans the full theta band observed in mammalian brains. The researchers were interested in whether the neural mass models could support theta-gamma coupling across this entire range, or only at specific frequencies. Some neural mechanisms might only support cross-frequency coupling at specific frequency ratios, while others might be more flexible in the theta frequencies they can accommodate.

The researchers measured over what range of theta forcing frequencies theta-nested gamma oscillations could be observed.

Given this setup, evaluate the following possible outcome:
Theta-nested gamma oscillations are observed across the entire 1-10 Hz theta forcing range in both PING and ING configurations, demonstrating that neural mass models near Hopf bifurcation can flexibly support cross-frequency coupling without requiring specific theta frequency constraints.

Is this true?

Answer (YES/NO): YES